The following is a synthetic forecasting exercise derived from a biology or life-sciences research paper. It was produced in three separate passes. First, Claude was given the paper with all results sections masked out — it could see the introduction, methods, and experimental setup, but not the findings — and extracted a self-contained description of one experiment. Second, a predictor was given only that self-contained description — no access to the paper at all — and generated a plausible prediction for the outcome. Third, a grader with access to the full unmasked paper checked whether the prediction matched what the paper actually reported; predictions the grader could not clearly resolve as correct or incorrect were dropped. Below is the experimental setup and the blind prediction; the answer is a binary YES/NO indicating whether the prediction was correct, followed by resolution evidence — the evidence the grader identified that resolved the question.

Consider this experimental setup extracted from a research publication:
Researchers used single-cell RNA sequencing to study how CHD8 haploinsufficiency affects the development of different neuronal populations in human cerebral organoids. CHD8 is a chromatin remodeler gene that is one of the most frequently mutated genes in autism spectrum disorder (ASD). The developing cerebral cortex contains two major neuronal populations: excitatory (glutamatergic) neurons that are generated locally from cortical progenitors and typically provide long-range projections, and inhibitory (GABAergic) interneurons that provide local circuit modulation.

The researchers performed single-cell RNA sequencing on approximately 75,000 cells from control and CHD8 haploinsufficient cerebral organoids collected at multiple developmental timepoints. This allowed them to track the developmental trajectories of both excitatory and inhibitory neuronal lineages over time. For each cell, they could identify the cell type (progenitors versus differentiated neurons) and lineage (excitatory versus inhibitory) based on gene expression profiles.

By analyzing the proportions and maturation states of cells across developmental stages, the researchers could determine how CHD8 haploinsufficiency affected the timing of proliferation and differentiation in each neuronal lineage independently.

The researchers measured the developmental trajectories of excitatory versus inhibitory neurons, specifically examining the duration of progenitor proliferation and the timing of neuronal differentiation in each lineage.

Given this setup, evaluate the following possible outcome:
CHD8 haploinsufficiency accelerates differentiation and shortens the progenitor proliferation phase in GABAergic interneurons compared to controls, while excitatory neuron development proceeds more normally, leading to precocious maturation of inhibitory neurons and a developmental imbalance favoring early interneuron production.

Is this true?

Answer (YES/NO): NO